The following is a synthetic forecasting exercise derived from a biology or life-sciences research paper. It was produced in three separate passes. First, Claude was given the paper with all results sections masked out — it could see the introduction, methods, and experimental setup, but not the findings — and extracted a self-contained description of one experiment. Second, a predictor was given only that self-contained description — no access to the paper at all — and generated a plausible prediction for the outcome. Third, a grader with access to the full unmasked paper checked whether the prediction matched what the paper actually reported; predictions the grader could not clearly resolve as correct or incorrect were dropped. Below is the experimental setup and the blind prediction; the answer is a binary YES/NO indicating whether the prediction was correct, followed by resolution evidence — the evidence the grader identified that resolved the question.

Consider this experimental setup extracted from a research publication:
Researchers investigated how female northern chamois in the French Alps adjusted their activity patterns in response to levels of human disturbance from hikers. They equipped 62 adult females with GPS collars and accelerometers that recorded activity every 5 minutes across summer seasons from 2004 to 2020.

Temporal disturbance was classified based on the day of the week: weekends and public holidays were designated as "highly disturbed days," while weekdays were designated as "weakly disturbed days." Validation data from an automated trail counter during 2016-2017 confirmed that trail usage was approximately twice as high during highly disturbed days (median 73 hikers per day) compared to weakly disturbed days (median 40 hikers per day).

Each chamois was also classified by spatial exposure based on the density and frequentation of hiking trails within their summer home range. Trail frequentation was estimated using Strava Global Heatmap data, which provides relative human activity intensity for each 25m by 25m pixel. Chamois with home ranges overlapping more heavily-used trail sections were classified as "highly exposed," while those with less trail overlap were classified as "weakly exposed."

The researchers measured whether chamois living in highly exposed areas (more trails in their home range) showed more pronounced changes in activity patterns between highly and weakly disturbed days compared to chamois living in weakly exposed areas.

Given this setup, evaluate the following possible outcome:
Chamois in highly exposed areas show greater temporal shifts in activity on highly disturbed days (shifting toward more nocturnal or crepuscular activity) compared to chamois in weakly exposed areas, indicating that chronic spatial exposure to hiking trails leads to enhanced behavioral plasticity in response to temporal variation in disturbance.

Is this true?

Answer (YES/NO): NO